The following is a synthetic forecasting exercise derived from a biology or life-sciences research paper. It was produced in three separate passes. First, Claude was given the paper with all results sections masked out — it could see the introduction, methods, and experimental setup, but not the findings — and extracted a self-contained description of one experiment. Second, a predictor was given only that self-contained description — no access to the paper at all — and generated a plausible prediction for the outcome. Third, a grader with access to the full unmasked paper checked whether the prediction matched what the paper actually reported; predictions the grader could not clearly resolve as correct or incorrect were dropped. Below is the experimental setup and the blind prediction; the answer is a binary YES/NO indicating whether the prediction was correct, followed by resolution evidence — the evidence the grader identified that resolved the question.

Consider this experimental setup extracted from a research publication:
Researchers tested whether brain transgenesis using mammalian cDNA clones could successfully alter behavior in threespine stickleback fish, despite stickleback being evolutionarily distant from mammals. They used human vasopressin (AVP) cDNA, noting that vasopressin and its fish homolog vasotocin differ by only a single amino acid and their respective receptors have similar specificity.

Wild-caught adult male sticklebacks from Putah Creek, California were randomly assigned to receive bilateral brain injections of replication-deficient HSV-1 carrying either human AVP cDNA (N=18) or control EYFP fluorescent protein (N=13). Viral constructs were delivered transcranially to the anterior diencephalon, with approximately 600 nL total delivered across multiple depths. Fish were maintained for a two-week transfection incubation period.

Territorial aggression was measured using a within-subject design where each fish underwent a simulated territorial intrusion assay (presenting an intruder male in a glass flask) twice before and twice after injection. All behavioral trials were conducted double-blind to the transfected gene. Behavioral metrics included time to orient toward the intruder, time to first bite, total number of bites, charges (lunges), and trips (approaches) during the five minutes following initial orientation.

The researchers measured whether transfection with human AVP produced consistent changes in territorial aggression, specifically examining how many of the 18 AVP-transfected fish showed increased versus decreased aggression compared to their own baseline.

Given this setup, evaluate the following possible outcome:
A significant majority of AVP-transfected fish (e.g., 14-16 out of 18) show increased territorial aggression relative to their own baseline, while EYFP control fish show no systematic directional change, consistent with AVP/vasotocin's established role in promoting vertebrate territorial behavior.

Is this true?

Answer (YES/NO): YES